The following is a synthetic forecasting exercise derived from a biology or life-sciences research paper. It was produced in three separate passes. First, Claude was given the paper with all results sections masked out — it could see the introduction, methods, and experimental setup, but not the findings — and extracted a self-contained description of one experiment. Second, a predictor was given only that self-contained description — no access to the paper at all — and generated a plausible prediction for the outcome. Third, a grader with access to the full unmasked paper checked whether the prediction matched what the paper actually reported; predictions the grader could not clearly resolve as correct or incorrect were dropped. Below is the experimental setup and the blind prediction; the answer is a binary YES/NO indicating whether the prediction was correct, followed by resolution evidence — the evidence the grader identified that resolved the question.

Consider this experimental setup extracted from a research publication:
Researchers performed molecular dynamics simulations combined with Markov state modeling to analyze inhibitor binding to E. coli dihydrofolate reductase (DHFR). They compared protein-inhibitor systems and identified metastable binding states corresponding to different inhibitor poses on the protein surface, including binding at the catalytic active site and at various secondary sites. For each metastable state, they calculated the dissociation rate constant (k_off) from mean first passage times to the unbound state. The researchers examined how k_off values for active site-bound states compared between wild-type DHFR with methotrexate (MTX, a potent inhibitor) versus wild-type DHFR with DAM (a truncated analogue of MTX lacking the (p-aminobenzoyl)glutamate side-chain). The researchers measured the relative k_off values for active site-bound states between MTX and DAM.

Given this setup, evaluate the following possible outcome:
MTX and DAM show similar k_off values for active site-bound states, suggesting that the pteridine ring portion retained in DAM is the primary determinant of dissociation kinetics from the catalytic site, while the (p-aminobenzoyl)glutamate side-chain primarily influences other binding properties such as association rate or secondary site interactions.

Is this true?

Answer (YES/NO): NO